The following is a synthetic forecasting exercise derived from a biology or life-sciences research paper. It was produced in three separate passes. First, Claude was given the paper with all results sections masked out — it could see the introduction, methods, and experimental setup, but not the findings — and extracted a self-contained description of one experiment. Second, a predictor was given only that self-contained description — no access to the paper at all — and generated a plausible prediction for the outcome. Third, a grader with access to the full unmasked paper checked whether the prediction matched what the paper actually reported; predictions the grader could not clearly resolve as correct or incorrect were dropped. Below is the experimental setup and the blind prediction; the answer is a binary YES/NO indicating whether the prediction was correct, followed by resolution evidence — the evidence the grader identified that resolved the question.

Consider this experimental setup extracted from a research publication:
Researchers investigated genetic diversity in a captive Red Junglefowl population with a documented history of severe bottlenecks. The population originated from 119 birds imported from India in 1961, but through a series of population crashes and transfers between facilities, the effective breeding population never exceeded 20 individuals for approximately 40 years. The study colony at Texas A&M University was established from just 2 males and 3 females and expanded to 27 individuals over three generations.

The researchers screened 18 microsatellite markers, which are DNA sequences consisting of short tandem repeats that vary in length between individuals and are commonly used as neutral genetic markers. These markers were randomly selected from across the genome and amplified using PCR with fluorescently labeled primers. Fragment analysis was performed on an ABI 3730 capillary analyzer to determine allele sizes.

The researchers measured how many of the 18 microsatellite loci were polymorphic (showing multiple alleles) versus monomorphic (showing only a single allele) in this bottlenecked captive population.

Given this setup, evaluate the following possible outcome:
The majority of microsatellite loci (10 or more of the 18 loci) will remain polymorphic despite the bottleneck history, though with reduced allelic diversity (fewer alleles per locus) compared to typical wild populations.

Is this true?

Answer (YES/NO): YES